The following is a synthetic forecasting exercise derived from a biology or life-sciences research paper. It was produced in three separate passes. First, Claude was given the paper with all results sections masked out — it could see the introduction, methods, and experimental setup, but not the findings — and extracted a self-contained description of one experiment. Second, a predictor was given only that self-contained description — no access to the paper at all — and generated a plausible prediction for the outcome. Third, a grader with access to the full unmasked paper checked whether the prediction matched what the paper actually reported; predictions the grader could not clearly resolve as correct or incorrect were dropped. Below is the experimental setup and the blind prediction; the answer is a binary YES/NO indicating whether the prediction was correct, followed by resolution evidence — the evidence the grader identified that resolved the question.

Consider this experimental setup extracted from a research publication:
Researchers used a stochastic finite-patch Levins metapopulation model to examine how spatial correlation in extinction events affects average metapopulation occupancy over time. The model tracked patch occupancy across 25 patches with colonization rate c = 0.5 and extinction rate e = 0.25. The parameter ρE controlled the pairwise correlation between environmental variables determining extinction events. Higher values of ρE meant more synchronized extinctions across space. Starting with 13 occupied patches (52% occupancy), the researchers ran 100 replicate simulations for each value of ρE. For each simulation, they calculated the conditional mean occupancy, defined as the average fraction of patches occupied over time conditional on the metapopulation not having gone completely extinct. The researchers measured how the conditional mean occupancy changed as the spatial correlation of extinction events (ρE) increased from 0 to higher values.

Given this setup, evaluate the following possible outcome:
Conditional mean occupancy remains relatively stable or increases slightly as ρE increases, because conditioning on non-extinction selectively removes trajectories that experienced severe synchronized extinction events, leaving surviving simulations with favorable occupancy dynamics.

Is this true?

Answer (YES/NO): YES